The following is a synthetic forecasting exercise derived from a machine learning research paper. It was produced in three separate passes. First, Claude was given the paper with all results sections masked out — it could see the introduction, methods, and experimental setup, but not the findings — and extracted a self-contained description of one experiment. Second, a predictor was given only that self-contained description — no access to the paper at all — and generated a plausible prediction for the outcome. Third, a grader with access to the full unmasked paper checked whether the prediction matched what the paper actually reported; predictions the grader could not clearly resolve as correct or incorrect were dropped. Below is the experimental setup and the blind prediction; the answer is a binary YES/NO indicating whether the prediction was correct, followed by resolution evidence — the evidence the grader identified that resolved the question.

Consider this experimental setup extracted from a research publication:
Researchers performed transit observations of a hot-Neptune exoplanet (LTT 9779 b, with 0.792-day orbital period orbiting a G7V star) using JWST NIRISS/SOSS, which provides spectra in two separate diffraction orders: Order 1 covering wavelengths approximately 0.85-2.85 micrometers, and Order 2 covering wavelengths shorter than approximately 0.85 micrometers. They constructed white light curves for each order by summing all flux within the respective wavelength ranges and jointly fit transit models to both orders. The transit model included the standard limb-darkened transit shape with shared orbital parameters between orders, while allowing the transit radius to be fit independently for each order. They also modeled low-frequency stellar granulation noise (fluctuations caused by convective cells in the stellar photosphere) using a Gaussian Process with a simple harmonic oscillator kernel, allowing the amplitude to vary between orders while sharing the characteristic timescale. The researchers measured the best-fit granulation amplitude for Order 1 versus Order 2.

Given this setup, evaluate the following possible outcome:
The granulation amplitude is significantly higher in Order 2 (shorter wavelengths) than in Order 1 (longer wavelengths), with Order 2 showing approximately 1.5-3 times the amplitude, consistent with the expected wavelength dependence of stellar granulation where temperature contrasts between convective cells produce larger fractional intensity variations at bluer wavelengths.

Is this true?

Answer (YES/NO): NO